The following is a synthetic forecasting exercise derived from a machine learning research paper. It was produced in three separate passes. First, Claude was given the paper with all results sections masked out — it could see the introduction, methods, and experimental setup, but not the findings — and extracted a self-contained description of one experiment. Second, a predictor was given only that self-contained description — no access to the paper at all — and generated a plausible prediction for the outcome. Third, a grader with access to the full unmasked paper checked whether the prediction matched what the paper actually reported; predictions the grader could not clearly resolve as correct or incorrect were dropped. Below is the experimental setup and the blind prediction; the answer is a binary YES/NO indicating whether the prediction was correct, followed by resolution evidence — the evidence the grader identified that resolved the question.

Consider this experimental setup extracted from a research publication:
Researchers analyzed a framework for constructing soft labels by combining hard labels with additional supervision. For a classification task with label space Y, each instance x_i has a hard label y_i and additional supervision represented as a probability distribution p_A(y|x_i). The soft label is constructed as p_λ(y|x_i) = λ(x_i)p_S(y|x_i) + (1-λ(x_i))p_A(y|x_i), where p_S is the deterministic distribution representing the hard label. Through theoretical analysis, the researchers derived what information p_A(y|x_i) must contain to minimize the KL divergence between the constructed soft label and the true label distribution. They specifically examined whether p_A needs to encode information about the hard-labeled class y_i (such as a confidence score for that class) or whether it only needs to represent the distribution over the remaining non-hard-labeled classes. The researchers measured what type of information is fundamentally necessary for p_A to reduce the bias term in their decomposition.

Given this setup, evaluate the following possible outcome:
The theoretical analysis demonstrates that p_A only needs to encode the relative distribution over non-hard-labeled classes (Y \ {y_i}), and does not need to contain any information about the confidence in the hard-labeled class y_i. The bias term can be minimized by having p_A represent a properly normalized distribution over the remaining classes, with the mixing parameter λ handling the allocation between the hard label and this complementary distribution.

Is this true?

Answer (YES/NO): YES